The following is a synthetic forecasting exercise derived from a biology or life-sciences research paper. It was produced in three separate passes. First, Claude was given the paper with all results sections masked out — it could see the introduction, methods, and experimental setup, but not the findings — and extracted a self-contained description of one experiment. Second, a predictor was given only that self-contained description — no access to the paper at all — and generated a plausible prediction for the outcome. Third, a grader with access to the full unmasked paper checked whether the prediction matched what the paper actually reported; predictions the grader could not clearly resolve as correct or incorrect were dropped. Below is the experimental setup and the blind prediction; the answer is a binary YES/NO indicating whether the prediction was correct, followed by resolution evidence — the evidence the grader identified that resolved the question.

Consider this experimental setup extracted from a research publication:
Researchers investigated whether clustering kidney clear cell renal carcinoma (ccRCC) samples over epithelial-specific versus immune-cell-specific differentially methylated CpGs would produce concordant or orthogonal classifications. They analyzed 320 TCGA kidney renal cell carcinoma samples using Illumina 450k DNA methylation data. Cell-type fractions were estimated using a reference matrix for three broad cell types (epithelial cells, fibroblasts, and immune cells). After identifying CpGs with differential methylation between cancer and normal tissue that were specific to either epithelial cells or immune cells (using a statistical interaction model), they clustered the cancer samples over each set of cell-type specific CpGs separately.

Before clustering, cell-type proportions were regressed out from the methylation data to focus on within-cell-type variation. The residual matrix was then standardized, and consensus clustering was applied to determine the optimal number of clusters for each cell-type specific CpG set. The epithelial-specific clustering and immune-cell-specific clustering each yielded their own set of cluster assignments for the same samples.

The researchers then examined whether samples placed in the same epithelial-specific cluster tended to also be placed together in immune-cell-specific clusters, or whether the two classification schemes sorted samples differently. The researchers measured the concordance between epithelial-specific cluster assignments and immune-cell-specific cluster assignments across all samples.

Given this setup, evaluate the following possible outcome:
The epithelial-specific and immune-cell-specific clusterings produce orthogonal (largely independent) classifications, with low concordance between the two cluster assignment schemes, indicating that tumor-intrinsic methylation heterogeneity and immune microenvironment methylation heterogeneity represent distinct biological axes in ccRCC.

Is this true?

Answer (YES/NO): NO